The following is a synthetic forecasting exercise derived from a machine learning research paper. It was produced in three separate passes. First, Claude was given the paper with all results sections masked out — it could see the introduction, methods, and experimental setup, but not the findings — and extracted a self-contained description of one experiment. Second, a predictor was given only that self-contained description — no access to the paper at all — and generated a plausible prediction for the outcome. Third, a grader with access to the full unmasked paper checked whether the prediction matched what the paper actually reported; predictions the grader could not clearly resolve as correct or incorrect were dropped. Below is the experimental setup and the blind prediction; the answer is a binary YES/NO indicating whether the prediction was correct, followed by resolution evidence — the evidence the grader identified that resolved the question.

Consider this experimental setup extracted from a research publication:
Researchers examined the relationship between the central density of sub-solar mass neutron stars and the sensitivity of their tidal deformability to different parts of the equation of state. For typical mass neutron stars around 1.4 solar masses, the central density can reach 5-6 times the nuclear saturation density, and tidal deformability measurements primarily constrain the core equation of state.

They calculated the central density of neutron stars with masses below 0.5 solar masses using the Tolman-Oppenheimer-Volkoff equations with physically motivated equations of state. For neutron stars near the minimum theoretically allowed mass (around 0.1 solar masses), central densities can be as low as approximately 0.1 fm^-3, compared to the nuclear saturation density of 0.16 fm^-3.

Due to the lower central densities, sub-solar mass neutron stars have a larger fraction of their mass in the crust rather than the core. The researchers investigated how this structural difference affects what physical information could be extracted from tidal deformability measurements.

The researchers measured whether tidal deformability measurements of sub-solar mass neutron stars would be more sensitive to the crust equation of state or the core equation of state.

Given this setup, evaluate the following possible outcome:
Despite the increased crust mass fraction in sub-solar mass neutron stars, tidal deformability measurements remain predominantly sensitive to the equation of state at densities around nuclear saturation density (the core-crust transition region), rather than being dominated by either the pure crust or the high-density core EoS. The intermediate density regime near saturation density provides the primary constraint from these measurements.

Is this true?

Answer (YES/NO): NO